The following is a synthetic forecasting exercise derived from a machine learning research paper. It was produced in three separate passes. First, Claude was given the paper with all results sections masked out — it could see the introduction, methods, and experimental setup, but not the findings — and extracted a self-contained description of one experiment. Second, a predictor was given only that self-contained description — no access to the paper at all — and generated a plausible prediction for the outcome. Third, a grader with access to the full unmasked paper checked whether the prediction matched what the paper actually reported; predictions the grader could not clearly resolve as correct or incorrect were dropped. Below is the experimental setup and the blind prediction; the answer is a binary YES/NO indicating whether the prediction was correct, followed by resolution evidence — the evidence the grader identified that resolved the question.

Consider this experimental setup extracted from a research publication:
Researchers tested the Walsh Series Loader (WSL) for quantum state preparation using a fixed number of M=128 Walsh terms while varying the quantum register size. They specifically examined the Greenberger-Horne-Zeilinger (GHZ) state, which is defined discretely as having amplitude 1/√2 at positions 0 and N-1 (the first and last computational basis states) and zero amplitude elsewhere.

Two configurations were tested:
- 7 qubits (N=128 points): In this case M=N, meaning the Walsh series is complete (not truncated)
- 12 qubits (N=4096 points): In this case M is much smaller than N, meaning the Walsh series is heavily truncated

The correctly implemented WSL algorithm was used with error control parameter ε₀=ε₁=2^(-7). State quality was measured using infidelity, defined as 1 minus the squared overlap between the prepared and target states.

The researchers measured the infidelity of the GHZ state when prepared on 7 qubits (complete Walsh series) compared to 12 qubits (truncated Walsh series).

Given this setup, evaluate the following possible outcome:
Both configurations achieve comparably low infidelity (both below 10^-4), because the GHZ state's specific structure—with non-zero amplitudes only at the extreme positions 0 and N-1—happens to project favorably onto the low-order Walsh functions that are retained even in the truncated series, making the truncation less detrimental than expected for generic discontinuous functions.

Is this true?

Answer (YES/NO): NO